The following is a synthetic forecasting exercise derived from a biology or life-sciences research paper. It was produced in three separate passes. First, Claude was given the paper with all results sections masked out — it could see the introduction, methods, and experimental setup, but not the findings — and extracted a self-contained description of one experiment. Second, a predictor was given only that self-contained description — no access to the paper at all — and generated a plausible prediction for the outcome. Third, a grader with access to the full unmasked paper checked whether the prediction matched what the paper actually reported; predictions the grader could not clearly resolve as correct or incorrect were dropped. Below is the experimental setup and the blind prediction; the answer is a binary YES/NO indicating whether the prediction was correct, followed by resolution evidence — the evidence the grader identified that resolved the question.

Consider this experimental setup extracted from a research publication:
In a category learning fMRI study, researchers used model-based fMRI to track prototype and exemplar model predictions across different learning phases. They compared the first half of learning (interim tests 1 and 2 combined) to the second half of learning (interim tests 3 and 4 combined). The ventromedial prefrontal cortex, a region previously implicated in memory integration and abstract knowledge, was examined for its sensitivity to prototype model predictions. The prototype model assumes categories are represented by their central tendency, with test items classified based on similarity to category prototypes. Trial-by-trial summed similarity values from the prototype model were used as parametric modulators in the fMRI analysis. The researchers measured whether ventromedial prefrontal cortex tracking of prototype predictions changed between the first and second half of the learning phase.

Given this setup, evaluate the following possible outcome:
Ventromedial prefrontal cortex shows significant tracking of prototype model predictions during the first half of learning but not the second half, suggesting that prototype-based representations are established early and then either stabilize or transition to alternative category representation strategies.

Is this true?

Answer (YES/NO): NO